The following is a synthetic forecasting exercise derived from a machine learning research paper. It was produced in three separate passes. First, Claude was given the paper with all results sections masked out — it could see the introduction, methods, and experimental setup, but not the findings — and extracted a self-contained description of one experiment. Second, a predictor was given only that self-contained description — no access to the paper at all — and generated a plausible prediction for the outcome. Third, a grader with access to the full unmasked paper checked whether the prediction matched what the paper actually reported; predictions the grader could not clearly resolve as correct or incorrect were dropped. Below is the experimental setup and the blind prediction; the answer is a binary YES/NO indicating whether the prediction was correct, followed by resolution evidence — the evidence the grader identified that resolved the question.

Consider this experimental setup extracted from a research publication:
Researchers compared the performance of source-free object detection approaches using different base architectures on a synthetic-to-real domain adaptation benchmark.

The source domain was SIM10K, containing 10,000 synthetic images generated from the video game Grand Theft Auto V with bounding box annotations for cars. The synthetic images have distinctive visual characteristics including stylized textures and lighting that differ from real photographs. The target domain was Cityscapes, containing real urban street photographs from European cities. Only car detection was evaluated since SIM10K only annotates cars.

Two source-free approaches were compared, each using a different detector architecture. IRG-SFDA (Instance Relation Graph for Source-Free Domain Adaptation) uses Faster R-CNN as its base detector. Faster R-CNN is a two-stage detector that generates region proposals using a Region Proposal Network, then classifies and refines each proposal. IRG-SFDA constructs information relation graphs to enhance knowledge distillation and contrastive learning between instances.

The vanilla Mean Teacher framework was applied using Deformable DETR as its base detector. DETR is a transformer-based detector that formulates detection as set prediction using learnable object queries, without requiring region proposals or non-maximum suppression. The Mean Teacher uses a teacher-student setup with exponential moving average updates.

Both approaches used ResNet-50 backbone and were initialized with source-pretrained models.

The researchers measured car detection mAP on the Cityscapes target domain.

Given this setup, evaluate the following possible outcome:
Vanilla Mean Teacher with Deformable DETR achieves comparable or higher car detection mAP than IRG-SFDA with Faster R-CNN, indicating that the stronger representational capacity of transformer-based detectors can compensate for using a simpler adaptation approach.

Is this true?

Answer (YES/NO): YES